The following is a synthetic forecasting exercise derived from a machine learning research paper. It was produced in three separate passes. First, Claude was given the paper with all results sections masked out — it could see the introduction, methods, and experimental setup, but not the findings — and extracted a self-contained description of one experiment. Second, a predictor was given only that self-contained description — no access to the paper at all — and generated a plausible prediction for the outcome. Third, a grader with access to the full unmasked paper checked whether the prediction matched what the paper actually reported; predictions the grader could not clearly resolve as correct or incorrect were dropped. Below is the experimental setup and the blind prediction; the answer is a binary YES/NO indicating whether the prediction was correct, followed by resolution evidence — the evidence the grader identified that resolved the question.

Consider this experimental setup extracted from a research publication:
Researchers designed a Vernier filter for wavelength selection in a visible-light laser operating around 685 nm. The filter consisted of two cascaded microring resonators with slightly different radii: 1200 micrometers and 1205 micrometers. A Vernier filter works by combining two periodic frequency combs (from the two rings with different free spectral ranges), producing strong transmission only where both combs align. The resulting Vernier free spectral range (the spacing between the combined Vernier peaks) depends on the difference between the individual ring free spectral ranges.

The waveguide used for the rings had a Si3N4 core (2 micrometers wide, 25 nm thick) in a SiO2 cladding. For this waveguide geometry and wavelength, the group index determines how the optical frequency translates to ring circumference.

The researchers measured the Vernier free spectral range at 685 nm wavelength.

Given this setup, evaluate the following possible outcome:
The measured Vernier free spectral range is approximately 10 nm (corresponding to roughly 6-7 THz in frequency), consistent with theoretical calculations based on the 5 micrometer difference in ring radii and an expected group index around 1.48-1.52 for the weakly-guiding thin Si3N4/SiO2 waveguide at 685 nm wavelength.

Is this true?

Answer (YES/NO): YES